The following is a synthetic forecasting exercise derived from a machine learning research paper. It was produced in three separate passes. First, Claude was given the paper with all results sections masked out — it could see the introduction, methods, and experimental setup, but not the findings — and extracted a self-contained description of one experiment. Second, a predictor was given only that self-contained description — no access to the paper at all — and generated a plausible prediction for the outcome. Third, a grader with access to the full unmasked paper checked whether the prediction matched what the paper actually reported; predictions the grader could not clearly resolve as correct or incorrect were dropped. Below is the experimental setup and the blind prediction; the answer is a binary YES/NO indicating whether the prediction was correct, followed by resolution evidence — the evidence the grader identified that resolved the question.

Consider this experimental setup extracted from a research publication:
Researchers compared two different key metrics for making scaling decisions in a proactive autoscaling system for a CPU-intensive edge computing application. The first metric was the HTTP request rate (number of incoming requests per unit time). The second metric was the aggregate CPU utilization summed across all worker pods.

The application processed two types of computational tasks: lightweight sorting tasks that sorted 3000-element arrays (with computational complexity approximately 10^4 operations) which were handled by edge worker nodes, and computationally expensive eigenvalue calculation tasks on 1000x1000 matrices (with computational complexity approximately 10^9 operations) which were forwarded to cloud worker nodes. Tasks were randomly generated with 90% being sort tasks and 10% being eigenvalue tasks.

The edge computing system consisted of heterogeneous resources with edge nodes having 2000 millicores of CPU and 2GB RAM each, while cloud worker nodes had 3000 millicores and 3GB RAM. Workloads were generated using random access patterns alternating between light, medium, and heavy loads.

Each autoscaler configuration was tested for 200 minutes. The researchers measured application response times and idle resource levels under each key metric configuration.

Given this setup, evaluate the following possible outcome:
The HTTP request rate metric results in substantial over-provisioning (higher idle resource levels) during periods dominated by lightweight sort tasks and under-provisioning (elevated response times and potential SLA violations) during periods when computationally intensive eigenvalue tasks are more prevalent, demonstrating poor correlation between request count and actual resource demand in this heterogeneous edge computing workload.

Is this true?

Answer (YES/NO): NO